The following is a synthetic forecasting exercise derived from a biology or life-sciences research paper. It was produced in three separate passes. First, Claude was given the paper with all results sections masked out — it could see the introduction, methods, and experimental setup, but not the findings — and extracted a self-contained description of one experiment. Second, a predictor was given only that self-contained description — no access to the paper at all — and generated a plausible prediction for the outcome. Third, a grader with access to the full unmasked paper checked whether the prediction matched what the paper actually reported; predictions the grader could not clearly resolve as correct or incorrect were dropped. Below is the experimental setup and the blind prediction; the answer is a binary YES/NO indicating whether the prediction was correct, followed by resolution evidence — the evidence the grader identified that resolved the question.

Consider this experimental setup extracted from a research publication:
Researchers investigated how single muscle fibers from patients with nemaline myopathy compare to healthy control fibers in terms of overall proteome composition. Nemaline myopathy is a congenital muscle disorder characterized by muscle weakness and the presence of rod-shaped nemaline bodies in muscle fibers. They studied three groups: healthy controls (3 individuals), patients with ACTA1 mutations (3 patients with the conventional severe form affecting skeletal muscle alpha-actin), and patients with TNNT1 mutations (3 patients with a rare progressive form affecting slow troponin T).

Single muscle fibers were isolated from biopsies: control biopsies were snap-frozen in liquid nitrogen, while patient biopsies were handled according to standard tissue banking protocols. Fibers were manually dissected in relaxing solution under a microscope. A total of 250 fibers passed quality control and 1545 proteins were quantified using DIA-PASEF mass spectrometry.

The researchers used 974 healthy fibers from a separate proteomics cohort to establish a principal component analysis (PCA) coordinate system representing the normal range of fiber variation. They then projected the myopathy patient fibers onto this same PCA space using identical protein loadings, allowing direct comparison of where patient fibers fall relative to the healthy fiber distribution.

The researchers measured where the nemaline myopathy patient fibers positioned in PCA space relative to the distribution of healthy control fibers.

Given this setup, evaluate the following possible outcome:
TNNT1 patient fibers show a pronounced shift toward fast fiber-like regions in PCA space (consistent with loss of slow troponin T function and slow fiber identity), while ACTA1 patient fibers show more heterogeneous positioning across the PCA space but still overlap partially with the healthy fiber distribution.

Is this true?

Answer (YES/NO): NO